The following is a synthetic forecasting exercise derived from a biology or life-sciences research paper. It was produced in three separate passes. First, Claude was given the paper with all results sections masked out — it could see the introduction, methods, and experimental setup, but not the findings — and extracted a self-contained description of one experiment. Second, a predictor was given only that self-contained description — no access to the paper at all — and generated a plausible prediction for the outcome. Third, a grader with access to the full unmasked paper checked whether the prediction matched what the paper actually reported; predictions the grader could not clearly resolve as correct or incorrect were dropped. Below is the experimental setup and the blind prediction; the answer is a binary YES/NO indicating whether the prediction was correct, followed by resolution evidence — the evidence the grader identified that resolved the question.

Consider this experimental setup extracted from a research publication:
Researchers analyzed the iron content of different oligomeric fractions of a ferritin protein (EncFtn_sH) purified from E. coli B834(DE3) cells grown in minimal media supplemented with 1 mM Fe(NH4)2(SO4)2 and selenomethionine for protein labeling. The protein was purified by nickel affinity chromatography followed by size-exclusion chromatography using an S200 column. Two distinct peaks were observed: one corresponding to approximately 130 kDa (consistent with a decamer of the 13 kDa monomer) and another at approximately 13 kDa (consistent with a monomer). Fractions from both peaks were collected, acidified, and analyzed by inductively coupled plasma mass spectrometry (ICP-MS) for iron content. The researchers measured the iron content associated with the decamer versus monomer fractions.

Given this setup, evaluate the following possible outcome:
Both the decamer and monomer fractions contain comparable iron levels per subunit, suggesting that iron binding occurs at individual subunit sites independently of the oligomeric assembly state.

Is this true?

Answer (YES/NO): NO